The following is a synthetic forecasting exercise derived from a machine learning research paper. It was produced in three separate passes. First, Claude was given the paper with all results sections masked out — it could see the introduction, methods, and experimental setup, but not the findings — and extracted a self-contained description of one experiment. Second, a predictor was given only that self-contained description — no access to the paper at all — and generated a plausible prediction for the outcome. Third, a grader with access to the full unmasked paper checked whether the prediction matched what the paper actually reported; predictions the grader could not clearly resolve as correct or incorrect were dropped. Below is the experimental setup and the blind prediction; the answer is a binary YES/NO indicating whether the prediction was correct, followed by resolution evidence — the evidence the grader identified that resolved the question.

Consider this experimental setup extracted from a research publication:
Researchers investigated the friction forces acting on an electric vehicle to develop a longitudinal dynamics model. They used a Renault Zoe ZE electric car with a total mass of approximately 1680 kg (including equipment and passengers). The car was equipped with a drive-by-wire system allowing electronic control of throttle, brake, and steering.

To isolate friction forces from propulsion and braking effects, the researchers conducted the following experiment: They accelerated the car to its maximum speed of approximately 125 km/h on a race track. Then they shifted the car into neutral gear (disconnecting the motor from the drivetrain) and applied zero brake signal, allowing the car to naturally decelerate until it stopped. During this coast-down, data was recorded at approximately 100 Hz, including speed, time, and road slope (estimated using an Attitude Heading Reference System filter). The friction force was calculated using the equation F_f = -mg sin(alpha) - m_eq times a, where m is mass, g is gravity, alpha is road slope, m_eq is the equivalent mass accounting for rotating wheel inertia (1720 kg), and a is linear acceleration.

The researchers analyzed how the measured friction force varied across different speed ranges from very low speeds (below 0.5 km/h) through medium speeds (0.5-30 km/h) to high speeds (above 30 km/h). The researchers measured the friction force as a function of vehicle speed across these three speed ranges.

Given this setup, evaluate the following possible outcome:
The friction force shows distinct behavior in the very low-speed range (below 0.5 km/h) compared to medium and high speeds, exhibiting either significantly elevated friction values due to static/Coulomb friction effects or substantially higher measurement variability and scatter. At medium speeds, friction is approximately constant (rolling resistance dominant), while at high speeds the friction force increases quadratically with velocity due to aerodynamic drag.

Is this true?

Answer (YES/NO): YES